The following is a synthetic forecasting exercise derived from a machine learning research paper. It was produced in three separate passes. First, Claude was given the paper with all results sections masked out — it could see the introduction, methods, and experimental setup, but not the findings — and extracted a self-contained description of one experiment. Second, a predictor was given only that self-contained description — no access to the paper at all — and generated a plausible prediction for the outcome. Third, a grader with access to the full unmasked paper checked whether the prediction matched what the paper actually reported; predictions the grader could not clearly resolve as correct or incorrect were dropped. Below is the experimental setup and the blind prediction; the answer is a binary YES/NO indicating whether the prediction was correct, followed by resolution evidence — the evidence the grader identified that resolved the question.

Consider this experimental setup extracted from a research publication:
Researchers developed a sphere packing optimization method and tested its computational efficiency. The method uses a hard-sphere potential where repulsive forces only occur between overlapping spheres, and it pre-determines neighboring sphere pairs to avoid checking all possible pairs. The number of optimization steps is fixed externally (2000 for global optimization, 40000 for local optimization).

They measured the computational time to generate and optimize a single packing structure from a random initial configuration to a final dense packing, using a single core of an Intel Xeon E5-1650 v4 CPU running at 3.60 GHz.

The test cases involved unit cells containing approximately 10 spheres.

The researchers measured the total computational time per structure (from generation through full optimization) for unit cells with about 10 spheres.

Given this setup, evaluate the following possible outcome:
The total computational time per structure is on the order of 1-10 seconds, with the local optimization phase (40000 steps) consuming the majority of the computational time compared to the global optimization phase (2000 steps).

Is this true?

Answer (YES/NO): NO